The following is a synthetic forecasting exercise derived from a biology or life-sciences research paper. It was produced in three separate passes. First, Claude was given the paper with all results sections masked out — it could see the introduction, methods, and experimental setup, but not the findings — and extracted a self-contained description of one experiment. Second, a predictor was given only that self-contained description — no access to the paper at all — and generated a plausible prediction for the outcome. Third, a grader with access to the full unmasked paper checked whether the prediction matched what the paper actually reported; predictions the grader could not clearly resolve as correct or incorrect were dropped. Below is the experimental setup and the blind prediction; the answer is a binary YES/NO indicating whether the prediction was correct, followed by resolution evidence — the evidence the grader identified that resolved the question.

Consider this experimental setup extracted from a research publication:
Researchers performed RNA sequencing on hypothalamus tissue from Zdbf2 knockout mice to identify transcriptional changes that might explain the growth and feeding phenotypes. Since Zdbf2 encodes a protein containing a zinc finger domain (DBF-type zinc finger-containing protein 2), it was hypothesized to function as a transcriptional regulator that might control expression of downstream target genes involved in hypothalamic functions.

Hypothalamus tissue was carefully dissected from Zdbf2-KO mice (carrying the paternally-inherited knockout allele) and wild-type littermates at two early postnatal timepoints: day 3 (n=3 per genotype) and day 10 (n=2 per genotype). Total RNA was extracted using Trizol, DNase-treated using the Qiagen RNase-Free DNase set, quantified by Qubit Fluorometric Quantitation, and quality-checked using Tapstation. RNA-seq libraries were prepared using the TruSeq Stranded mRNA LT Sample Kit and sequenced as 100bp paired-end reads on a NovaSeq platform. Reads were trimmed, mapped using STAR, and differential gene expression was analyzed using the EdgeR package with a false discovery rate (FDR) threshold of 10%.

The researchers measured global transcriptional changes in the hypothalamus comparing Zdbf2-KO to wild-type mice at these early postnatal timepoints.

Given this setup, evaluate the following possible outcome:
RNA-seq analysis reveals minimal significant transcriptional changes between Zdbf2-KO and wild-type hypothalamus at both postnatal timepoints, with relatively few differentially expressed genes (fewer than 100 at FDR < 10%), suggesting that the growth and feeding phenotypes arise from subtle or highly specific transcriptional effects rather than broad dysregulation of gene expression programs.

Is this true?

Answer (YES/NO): YES